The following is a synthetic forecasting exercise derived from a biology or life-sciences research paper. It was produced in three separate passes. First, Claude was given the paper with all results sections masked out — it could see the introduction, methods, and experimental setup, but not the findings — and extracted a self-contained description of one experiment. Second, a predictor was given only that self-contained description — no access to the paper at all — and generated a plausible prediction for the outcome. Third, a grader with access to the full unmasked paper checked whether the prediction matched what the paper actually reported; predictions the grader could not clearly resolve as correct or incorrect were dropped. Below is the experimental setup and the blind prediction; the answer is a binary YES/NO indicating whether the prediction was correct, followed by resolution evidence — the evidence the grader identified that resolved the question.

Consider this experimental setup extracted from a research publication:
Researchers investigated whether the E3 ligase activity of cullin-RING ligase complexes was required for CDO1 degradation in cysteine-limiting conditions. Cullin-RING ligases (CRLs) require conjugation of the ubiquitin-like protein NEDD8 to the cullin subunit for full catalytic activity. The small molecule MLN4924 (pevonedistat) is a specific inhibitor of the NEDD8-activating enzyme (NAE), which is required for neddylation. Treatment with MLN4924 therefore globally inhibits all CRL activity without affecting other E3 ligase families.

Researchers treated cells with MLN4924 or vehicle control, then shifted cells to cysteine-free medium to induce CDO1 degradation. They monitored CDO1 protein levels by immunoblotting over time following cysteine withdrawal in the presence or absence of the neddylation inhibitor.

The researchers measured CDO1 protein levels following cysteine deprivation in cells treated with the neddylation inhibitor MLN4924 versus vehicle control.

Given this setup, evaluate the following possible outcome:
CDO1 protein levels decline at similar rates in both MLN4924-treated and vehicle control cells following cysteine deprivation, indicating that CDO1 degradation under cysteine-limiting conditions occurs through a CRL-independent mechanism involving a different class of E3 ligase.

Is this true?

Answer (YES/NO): NO